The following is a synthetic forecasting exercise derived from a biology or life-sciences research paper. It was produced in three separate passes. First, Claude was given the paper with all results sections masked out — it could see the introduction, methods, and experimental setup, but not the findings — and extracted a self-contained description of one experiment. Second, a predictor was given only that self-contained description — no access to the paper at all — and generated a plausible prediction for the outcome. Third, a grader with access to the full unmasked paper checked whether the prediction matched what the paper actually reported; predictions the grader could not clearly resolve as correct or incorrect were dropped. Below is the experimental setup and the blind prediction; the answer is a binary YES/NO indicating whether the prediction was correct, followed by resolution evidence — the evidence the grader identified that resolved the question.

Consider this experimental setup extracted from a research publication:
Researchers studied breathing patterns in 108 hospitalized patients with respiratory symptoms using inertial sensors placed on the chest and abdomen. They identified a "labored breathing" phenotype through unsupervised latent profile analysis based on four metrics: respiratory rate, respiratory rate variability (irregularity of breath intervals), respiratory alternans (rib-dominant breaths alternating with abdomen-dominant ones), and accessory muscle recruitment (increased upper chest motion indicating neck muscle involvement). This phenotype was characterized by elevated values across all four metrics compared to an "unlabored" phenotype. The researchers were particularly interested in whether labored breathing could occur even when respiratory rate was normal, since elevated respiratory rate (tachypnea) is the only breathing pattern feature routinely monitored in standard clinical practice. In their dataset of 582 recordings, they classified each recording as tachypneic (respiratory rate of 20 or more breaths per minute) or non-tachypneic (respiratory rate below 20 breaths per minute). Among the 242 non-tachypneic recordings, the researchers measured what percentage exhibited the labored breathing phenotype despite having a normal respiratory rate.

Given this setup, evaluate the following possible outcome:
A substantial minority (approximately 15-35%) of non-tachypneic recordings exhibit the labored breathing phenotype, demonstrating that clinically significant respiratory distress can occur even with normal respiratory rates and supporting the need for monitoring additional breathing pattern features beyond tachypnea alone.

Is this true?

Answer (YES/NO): YES